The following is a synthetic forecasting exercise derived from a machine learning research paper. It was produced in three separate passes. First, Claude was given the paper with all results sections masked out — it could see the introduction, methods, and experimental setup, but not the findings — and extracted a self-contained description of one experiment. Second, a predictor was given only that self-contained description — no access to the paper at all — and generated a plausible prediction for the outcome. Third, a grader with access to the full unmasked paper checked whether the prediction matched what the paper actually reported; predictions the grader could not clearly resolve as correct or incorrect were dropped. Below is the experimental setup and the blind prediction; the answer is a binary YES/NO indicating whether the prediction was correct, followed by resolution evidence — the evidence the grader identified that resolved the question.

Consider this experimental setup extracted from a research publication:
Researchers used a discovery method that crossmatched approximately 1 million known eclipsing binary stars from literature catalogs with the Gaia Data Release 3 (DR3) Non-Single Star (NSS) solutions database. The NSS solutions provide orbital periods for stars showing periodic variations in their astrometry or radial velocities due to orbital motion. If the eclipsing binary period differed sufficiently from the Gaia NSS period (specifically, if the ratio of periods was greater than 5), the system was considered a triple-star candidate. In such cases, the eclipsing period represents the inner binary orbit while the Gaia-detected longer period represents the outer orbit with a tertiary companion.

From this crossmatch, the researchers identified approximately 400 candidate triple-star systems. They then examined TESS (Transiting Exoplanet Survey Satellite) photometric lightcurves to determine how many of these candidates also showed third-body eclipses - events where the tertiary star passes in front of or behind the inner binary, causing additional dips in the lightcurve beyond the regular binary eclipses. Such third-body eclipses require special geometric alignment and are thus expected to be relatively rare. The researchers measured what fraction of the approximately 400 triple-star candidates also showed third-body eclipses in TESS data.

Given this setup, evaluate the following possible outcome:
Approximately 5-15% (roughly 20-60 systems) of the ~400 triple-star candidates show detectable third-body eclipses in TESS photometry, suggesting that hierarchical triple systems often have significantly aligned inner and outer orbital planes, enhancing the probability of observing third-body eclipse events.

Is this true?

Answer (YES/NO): NO